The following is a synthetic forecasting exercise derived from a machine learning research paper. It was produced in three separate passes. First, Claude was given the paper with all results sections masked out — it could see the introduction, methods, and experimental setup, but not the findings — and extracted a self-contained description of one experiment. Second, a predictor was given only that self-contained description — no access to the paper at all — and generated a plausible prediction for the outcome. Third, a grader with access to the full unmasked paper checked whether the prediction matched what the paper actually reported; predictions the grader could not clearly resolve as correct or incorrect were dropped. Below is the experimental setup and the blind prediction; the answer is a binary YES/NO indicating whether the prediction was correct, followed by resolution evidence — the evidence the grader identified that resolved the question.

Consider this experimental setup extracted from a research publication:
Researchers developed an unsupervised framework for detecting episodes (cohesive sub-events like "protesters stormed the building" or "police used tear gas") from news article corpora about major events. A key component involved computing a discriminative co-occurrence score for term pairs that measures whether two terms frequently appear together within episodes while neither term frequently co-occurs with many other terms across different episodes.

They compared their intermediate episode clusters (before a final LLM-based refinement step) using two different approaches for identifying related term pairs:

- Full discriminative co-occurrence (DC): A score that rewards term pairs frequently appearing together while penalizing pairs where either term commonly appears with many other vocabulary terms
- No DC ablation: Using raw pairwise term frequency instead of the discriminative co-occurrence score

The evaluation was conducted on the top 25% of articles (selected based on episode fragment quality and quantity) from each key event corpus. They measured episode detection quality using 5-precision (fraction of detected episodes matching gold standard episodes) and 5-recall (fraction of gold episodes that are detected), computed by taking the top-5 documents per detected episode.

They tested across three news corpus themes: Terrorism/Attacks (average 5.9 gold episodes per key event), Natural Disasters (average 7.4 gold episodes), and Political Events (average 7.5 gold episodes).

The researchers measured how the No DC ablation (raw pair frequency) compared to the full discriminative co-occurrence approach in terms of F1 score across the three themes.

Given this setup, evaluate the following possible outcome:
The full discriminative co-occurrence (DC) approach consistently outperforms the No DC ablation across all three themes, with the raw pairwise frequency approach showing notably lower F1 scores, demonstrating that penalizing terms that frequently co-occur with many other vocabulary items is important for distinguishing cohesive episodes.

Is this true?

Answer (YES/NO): NO